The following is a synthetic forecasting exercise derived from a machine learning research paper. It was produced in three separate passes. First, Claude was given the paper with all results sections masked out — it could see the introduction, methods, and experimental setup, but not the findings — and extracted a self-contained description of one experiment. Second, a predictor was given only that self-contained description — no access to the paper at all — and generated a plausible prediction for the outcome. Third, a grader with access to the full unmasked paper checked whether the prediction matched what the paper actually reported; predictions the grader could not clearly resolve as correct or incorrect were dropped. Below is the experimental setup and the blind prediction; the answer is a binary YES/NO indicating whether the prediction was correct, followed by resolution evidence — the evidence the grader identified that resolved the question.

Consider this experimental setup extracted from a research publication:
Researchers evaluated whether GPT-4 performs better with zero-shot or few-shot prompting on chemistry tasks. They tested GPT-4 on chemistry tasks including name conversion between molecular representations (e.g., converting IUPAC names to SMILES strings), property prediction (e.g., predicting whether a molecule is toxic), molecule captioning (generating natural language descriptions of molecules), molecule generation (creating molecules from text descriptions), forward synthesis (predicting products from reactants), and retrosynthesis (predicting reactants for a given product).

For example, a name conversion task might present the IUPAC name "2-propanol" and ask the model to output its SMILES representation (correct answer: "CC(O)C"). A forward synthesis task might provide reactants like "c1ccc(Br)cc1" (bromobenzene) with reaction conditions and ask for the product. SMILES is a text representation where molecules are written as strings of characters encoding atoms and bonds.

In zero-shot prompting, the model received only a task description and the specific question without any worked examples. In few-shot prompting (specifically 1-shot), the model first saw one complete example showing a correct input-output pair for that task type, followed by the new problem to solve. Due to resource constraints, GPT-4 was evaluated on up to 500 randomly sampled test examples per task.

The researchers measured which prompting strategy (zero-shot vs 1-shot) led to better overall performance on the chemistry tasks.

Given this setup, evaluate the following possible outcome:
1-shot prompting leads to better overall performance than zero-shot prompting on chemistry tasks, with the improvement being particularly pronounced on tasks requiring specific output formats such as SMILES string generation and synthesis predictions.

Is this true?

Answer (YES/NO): NO